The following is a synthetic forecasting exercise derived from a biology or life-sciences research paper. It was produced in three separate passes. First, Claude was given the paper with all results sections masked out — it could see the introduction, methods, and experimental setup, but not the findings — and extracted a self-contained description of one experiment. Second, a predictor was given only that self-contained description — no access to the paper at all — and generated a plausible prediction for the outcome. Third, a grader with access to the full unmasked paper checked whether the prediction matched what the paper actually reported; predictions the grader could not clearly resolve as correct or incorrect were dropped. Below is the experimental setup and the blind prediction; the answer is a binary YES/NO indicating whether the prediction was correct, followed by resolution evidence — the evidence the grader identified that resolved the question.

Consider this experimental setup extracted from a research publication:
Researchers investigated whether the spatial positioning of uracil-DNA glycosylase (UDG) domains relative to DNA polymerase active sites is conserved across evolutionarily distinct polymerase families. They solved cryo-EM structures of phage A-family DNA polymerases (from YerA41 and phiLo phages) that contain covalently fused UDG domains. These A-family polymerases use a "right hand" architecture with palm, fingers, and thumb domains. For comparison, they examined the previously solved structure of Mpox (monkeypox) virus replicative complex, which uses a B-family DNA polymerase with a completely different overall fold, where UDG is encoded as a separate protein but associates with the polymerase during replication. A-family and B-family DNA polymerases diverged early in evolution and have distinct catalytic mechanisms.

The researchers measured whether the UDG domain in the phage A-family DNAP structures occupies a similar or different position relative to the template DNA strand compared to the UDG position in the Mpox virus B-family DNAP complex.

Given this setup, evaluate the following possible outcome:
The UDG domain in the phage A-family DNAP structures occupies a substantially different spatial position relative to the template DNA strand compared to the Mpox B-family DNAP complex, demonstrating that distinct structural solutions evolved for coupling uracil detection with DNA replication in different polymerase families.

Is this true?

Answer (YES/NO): NO